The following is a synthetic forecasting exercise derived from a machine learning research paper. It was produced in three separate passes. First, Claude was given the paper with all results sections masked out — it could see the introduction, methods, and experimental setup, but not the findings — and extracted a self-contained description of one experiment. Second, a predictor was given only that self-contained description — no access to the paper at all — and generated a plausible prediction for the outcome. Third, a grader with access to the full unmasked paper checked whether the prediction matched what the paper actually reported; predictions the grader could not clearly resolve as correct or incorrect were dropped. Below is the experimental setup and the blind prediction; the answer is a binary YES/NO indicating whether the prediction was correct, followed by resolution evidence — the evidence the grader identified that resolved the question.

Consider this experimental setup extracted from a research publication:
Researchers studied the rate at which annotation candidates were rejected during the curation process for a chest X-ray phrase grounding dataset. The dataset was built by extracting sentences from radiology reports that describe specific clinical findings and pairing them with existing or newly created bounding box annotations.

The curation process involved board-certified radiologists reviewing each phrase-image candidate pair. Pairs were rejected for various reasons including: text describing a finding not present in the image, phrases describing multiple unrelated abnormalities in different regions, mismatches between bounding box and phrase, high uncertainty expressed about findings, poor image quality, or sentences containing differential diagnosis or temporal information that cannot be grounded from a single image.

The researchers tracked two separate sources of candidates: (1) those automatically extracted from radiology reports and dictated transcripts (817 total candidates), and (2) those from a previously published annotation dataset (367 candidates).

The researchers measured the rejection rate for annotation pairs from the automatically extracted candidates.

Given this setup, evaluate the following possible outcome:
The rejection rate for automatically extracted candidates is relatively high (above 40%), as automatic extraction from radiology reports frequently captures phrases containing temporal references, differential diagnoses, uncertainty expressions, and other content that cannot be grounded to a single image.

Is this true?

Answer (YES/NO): NO